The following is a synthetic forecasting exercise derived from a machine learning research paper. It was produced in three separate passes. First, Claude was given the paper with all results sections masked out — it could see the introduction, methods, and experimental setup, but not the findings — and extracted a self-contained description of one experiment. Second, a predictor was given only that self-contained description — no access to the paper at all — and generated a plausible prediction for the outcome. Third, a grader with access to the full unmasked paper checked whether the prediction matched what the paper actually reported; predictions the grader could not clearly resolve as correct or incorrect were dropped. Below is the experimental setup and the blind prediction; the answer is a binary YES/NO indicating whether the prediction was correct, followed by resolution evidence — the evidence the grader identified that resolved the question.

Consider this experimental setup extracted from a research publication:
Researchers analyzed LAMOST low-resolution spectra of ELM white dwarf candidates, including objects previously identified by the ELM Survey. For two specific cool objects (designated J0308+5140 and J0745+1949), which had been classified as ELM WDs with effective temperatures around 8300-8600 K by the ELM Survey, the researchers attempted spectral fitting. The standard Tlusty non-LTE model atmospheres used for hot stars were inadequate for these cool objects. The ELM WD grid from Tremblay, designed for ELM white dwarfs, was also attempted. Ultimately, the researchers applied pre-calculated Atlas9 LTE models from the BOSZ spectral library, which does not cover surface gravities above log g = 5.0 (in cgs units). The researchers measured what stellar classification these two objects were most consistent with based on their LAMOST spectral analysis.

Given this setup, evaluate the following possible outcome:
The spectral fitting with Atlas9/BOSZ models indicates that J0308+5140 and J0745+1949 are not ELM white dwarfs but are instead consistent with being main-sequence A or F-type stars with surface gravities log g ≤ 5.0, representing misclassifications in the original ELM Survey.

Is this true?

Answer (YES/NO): NO